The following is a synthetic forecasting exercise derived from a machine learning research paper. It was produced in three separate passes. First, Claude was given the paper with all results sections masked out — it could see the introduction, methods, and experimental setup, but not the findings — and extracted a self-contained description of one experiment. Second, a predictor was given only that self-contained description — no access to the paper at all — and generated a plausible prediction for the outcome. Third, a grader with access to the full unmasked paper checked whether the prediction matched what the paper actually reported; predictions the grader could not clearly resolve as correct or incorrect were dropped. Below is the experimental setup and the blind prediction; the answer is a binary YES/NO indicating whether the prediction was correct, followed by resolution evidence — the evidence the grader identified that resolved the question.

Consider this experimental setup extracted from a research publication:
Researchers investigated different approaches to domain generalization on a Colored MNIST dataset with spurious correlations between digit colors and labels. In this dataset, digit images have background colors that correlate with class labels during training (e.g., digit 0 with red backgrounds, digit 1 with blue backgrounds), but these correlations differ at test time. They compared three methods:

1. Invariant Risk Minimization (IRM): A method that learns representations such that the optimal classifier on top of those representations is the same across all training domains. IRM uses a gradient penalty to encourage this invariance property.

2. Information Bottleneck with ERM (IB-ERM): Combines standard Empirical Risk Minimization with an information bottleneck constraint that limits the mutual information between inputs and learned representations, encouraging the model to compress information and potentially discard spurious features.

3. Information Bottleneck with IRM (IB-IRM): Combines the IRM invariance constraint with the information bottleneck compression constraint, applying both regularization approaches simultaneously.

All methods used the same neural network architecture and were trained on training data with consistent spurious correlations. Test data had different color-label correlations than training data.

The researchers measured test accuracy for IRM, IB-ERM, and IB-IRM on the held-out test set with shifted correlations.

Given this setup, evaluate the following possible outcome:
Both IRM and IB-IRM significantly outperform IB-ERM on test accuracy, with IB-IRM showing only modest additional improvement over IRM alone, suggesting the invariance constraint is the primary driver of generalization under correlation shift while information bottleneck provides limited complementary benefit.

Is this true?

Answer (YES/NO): NO